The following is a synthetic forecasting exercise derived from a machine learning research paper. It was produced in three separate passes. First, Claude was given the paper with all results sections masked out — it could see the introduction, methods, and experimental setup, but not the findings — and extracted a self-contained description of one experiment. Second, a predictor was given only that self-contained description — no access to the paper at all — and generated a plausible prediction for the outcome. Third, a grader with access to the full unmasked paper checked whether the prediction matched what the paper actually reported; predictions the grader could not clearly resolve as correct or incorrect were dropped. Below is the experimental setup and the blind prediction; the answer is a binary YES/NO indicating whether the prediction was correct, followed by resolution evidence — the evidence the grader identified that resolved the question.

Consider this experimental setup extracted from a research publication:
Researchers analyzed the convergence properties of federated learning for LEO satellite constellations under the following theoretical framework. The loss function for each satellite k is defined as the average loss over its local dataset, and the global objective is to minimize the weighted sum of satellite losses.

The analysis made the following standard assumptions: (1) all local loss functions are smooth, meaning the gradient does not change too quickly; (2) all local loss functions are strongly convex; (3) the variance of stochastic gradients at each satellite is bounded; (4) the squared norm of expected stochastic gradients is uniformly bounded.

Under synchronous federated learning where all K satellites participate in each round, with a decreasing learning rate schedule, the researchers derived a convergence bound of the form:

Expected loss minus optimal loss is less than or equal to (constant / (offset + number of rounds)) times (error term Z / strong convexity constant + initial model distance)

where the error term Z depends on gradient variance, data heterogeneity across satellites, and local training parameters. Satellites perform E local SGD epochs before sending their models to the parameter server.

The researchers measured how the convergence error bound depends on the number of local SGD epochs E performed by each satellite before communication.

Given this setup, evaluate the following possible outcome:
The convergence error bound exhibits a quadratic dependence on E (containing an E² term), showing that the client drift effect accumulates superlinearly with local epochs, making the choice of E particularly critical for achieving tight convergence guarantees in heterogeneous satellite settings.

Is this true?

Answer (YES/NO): YES